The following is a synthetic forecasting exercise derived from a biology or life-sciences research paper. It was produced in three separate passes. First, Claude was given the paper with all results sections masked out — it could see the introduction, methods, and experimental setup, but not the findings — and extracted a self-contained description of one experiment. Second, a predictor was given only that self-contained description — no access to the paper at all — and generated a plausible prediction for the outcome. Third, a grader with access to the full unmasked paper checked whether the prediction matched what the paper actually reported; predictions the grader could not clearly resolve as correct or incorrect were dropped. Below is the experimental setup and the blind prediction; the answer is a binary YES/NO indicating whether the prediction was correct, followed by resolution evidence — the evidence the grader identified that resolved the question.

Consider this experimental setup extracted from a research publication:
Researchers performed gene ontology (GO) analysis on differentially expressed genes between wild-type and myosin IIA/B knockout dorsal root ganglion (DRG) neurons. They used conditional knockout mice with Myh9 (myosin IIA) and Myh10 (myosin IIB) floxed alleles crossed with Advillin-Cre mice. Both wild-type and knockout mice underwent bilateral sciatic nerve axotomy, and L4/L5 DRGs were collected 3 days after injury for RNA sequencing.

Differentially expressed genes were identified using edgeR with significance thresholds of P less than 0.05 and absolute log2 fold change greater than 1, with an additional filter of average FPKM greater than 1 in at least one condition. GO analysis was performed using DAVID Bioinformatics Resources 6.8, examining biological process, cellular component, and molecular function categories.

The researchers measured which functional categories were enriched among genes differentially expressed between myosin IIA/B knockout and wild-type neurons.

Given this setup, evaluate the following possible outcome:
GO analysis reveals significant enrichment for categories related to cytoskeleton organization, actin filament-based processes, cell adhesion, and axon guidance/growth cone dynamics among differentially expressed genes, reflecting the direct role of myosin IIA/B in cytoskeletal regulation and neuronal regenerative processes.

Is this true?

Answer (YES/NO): NO